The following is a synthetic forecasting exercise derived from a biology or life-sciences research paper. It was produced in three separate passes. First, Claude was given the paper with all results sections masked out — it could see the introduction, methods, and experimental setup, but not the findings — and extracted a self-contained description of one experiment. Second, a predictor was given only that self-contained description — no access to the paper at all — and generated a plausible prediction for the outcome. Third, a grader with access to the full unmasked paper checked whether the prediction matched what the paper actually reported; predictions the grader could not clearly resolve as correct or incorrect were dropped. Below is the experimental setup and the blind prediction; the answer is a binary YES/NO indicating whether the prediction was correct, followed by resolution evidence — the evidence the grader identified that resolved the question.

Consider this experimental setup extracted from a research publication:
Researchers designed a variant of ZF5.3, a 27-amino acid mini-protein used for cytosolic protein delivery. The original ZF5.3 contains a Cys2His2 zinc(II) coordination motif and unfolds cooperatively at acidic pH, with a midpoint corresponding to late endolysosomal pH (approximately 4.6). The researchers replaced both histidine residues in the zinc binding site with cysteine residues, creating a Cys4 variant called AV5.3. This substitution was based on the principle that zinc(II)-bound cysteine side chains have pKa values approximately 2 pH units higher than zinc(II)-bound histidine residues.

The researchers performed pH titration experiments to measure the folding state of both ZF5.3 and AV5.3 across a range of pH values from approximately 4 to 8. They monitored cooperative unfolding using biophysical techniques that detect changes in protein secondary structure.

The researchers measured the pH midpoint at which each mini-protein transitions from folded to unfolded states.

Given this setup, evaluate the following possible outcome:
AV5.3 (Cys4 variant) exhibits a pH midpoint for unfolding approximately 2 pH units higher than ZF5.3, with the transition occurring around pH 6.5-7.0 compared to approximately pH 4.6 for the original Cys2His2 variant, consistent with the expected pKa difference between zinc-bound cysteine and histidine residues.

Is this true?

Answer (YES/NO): NO